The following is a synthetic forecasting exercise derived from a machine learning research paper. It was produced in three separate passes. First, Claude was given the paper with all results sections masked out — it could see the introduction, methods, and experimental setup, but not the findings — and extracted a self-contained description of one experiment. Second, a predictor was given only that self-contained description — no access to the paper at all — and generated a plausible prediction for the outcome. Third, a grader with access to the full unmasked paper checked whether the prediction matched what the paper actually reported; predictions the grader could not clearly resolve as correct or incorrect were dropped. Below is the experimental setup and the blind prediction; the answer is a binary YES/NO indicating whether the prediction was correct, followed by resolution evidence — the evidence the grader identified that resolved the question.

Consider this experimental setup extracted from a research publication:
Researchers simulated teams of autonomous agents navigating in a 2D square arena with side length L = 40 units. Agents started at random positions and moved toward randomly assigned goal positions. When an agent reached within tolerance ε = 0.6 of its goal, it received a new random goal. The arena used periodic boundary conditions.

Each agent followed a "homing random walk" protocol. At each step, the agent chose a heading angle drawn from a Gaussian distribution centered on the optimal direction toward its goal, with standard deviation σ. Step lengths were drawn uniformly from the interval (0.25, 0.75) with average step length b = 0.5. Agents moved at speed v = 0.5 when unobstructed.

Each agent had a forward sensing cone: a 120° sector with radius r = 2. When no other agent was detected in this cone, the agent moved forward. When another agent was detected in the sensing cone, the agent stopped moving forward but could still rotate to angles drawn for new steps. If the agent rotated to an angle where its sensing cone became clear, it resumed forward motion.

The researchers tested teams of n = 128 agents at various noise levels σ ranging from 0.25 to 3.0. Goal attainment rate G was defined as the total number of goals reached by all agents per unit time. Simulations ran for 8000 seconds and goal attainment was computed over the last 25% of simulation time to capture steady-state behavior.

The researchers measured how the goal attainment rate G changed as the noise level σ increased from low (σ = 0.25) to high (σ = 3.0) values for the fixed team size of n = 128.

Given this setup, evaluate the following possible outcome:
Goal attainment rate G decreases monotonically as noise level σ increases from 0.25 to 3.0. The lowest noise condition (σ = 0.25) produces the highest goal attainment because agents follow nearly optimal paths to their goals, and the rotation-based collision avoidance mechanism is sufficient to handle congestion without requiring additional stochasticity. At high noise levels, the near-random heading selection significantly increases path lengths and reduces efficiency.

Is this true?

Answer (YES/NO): NO